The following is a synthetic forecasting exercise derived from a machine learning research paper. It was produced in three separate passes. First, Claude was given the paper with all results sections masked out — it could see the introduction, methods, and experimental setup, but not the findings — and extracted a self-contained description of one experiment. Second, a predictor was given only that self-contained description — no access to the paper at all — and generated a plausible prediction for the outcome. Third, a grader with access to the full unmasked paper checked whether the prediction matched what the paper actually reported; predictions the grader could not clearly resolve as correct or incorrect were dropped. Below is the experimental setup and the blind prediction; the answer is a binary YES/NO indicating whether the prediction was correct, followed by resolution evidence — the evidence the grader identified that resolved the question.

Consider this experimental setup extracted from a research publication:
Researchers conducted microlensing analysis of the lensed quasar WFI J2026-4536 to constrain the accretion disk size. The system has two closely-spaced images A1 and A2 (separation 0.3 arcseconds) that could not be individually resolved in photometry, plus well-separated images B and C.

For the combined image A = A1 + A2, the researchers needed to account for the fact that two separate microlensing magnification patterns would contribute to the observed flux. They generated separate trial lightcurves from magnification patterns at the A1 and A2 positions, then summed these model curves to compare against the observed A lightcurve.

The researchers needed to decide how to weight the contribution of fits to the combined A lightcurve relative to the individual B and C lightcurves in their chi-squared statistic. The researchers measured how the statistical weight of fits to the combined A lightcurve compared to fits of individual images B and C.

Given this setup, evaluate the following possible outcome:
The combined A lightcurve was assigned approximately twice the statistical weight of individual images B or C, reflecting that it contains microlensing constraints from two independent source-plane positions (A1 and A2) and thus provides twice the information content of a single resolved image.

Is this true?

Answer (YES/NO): NO